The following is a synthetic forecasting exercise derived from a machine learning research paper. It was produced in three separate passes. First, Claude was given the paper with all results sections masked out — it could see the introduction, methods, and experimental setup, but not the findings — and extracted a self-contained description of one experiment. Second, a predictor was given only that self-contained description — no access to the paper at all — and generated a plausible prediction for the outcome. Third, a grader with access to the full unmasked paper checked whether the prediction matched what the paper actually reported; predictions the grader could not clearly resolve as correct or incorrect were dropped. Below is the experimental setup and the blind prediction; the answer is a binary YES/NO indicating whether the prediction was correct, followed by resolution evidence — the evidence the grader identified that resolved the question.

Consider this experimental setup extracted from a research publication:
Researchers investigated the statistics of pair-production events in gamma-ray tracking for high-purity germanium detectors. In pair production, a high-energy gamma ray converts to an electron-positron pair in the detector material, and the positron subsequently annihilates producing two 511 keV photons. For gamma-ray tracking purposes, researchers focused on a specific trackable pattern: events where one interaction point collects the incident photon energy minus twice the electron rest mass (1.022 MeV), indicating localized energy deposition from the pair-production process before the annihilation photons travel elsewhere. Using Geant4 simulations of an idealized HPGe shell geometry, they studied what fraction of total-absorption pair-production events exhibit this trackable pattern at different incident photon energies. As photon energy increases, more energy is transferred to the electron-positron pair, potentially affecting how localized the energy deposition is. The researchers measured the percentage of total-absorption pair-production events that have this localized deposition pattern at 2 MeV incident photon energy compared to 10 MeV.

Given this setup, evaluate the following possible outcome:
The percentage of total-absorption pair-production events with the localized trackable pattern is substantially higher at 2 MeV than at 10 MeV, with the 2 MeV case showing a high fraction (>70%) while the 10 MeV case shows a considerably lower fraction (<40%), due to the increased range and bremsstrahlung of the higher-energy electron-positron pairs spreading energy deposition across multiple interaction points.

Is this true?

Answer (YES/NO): NO